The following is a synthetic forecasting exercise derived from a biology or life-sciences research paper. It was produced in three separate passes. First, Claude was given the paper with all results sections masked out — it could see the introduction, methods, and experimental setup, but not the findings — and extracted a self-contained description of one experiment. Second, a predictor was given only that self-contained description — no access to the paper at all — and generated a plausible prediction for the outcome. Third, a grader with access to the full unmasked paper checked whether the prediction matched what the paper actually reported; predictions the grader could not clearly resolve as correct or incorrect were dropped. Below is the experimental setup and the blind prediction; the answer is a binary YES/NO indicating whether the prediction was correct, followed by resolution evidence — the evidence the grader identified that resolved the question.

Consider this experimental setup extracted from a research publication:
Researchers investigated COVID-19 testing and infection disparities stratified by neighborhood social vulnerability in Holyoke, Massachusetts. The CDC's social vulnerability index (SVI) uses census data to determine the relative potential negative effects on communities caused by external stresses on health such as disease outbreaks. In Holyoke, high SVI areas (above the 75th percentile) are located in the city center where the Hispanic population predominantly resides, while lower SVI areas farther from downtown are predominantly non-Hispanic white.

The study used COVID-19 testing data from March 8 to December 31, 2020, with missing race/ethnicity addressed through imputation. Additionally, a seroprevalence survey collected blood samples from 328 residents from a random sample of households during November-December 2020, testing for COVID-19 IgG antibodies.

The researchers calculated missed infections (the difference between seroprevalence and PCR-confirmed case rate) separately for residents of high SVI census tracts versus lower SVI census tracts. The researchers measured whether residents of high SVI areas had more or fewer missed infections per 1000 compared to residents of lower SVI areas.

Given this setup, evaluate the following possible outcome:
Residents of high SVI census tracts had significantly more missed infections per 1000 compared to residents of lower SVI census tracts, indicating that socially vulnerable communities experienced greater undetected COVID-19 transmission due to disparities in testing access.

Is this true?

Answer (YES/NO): YES